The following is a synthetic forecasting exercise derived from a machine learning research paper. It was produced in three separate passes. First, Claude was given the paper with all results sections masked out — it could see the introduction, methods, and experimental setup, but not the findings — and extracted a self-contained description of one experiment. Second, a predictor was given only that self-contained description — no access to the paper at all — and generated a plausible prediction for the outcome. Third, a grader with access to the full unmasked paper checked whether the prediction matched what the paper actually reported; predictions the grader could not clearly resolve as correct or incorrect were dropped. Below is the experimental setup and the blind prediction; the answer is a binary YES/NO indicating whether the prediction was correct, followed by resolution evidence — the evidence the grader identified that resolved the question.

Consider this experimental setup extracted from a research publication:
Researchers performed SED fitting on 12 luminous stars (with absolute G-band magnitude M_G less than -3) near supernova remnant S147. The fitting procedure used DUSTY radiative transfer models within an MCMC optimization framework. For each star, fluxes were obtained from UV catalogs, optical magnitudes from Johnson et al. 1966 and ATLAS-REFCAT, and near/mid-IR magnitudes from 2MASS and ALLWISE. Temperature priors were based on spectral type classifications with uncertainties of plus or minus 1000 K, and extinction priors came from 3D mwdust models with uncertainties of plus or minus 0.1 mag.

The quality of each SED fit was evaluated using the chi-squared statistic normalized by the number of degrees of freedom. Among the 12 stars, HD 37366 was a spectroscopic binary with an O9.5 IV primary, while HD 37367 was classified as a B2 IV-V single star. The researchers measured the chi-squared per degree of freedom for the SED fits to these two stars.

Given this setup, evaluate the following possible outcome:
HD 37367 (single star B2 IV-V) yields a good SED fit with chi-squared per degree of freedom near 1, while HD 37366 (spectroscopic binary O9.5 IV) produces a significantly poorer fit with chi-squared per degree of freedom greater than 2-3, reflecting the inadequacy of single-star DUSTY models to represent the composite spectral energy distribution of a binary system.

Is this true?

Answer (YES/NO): NO